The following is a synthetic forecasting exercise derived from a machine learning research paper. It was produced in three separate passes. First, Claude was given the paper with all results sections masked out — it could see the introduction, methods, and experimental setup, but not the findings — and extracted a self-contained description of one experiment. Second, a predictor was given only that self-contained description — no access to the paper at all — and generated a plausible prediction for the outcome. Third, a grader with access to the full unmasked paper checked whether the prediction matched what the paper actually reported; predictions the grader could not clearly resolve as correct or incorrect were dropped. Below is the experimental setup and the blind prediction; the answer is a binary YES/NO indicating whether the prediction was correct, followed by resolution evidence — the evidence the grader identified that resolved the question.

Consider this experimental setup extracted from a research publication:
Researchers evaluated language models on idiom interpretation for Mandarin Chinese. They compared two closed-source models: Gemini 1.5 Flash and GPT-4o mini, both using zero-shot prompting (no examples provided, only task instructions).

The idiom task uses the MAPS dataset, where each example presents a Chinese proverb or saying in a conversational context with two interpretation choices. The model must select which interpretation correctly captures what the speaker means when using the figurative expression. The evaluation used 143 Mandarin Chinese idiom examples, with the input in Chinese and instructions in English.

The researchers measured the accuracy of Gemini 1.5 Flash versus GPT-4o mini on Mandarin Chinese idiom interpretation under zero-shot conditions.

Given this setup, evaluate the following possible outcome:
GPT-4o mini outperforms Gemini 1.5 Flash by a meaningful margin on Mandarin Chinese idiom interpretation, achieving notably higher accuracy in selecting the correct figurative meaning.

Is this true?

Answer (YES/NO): NO